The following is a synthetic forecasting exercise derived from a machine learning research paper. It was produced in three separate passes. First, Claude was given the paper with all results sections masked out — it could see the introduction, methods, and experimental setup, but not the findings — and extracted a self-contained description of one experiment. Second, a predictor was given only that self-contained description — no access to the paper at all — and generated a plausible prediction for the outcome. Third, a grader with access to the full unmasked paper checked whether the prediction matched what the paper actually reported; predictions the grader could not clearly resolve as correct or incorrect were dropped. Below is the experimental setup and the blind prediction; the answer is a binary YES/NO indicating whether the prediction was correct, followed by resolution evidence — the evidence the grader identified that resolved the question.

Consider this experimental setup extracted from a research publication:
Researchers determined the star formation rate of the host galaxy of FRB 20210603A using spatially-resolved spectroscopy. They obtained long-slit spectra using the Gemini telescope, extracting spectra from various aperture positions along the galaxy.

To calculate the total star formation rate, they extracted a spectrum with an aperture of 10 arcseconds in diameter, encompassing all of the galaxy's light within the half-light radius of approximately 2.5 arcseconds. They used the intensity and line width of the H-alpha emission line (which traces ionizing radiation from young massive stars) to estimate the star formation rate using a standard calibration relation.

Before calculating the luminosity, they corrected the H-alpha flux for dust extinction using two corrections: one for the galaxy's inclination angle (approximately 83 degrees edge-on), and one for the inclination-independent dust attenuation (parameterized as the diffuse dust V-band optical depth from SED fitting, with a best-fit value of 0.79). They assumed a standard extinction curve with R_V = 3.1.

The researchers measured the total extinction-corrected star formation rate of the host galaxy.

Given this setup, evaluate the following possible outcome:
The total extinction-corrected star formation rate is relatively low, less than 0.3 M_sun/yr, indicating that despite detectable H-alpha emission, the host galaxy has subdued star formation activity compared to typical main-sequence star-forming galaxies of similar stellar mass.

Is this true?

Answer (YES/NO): YES